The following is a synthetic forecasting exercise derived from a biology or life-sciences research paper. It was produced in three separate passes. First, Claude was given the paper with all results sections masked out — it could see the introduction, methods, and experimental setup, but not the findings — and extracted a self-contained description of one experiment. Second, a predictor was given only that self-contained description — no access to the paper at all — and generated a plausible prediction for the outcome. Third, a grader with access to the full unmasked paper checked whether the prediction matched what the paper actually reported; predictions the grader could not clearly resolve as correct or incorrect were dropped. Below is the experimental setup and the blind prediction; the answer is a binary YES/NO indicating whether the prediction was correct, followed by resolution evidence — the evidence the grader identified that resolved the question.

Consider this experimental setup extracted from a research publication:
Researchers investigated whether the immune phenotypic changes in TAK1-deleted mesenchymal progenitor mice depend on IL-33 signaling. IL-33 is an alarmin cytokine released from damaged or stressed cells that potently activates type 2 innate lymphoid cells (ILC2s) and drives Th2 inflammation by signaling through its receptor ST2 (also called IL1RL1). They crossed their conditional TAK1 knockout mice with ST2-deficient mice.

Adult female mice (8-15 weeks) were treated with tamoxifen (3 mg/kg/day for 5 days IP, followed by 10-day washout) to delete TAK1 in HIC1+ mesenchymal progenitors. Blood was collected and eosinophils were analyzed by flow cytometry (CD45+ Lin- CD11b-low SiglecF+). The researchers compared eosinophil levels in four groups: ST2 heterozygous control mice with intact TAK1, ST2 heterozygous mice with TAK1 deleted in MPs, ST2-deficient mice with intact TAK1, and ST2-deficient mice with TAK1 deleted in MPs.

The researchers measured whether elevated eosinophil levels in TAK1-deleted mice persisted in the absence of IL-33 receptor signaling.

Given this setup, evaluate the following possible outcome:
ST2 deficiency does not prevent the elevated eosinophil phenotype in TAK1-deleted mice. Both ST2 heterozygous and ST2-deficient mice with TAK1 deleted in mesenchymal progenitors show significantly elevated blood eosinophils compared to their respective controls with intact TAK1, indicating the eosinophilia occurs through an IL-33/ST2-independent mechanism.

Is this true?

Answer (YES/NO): NO